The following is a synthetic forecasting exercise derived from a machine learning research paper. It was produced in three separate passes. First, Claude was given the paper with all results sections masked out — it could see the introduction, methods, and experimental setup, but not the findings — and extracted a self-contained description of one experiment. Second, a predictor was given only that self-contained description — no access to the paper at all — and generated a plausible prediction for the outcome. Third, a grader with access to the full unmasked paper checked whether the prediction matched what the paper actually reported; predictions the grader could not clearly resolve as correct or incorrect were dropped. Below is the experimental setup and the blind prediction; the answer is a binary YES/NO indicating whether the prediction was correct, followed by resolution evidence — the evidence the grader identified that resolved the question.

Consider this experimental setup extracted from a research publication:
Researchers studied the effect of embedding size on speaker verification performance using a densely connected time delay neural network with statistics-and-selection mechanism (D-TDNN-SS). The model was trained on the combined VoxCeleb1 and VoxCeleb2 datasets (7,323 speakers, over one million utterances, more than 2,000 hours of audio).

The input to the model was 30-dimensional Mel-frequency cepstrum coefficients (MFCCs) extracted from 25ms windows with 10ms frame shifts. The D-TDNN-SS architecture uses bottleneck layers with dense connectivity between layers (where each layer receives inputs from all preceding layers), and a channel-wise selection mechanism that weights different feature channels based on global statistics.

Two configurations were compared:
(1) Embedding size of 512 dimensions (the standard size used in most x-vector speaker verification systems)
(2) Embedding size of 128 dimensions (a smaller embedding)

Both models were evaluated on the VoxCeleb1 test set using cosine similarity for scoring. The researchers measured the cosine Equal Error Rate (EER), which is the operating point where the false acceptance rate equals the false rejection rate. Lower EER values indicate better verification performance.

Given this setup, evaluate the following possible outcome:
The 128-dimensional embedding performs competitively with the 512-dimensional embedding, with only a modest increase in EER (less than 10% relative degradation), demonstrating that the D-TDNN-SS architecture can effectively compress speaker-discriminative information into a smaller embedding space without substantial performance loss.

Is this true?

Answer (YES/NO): NO